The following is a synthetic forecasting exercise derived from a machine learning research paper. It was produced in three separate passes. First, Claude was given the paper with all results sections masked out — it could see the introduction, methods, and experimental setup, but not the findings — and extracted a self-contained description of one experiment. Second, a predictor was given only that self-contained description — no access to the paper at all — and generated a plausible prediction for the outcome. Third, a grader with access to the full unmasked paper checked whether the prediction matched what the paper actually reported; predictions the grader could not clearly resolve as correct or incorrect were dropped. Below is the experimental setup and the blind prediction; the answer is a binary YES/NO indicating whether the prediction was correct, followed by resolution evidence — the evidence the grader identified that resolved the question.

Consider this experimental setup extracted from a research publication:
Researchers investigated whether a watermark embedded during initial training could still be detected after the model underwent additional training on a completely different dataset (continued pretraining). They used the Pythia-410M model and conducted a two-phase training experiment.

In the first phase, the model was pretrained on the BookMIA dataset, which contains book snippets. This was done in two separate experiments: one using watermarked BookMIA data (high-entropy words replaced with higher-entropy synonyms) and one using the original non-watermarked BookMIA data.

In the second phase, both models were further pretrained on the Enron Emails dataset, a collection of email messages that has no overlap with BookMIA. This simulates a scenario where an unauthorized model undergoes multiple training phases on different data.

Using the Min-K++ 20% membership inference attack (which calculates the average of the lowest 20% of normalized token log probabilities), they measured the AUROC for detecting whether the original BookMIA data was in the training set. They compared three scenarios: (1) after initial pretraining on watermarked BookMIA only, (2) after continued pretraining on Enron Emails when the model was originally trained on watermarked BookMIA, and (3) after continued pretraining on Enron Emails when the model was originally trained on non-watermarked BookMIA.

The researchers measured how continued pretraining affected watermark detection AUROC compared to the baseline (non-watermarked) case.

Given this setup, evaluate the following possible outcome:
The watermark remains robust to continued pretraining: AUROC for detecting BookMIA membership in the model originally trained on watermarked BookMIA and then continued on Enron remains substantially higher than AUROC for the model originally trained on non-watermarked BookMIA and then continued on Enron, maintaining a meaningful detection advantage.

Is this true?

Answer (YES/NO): YES